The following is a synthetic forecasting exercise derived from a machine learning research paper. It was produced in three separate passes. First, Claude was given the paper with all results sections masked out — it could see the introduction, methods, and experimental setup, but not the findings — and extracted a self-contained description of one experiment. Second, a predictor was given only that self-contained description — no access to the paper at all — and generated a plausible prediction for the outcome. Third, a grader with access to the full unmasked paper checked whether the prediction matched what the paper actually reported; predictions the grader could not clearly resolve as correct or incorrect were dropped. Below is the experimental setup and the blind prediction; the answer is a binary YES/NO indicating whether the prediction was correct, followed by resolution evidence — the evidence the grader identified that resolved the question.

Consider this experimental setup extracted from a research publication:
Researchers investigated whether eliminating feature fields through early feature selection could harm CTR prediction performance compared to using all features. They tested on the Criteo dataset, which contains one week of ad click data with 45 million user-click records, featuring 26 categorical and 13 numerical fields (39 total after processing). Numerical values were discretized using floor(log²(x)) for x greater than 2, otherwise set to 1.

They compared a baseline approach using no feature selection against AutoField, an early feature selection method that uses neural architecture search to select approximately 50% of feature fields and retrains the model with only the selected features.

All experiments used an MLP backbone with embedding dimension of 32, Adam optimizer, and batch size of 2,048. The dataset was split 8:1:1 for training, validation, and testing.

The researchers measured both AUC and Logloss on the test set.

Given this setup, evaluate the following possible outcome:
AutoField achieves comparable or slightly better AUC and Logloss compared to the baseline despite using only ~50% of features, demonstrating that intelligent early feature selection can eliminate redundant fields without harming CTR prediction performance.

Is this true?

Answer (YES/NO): NO